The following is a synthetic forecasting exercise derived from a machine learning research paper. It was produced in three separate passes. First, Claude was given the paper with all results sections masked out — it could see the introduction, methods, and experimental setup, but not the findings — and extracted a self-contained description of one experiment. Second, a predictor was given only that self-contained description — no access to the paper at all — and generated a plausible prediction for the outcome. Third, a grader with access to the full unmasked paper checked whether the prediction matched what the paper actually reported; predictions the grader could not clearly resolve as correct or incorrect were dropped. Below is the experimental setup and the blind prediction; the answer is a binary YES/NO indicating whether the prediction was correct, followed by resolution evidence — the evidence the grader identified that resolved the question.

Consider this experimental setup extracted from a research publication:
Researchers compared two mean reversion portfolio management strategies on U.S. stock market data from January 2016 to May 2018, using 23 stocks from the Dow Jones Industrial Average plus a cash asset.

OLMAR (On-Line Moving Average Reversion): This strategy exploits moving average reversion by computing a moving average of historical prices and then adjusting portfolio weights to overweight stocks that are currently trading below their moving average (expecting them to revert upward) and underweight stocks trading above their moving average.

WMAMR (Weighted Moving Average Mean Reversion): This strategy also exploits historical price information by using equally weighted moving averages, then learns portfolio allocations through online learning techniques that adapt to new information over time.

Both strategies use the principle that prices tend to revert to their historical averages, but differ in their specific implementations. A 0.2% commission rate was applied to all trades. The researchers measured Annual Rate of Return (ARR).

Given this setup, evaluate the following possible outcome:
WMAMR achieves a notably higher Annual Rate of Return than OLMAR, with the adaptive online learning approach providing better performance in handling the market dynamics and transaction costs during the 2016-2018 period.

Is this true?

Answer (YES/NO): NO